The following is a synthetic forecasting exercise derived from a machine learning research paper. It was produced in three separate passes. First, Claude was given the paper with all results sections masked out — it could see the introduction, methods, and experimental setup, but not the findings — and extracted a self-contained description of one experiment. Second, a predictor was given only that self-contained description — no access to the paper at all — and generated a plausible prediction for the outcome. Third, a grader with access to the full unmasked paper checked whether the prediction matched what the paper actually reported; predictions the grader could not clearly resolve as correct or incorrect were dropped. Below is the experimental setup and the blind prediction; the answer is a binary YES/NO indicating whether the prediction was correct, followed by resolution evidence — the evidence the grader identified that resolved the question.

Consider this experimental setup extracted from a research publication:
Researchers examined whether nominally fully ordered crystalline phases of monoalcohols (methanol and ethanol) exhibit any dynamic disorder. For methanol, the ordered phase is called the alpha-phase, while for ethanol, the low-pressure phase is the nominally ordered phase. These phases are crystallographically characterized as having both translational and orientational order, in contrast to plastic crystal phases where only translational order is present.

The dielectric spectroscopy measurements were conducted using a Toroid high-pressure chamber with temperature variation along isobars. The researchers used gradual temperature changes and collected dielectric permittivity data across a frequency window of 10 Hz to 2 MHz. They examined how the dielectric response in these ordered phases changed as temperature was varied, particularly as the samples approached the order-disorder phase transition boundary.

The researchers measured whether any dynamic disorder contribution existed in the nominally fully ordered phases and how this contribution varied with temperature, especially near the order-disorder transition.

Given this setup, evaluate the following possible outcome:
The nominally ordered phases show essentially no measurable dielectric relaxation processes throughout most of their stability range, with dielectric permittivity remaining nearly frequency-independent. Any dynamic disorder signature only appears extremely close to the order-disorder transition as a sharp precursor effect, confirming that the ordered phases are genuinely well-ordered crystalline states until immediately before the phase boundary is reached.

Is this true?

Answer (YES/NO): NO